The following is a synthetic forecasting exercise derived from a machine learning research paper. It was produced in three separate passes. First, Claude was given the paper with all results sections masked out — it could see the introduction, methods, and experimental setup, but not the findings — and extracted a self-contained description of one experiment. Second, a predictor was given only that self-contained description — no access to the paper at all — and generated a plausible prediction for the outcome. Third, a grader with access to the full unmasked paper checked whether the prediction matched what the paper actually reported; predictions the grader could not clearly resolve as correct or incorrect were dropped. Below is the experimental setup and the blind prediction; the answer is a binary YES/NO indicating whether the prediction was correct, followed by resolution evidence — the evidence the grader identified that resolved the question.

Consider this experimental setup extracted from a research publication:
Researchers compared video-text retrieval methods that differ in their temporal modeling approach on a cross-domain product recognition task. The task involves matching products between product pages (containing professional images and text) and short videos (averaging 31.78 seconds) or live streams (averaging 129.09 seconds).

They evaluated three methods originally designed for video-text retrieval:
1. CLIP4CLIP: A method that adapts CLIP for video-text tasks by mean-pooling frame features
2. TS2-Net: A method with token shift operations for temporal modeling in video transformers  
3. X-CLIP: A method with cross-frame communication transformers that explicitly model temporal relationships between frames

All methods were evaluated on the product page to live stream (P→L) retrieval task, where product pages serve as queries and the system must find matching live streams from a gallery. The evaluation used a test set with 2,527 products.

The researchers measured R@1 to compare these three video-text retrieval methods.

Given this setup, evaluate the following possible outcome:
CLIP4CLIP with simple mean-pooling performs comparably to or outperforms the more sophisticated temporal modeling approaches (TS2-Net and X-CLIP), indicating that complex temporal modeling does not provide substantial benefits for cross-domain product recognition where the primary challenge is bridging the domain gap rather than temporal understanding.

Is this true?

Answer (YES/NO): YES